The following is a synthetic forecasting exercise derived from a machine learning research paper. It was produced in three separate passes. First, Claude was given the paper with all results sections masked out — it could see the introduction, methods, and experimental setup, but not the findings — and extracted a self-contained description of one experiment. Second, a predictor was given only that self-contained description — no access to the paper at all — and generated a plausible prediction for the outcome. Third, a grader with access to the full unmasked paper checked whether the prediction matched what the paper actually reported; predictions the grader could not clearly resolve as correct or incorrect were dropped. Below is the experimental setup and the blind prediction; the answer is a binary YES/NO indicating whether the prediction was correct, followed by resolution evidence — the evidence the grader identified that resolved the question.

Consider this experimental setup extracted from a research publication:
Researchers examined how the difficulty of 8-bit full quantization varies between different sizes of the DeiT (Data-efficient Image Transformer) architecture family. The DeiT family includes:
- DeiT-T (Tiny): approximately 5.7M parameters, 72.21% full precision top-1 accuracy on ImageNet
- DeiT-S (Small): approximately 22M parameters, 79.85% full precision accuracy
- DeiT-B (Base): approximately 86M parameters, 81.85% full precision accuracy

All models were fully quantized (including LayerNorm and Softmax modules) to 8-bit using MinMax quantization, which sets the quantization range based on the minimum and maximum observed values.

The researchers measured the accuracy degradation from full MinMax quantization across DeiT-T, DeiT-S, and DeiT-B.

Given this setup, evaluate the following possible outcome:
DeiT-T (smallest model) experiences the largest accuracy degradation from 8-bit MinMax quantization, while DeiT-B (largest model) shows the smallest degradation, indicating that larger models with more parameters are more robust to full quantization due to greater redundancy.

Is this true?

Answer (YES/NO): NO